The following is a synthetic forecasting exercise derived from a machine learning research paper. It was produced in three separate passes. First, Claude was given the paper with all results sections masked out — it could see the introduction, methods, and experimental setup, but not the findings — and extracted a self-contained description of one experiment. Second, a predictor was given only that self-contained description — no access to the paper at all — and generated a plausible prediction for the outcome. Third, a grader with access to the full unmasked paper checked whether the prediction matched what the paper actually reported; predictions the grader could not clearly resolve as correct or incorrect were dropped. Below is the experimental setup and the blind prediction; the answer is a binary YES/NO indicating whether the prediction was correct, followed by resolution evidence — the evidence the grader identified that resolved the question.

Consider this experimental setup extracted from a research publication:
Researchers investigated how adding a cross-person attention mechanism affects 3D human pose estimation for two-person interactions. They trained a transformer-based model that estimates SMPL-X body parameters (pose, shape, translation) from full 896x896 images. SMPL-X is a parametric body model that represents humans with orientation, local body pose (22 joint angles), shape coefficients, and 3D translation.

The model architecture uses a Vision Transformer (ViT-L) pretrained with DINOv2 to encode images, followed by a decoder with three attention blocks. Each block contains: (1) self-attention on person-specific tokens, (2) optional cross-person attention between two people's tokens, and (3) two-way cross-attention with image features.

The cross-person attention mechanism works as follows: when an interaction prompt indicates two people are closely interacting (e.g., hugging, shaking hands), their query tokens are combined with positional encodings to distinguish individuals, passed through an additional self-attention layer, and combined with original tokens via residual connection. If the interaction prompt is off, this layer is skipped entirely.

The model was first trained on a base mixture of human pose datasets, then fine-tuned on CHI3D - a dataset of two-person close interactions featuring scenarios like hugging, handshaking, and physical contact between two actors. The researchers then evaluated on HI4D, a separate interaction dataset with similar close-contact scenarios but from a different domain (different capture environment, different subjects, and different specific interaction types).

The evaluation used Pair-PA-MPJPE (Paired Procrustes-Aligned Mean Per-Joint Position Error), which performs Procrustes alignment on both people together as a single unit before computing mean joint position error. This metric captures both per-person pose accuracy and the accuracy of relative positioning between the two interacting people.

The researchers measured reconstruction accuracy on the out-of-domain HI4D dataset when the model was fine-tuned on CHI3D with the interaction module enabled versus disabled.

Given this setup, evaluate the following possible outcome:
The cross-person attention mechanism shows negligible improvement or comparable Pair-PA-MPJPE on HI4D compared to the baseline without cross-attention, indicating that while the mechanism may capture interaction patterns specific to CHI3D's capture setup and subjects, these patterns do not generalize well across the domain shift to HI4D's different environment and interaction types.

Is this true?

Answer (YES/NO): NO